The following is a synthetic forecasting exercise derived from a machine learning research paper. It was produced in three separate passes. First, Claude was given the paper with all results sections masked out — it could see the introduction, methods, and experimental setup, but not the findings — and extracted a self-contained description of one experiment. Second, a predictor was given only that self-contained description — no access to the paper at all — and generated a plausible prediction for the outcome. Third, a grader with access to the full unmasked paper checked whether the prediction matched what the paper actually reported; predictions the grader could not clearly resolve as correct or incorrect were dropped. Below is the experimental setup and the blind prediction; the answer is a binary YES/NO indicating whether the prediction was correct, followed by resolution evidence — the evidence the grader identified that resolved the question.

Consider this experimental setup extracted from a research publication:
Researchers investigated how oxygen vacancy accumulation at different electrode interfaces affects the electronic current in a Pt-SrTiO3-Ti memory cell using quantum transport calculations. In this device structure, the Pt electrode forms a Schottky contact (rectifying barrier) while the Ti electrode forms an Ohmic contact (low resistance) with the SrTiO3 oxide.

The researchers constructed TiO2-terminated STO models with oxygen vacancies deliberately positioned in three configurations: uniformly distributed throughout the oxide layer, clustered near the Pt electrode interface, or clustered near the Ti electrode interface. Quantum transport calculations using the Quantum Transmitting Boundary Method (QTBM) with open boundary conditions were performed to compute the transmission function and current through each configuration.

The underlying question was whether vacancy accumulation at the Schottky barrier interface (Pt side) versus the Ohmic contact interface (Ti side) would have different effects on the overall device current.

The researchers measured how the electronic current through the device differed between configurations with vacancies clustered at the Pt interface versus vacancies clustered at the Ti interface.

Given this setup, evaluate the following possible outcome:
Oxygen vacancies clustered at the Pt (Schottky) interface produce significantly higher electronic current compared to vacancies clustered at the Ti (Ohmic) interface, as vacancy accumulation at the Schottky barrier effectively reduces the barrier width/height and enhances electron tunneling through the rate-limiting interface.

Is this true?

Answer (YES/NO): YES